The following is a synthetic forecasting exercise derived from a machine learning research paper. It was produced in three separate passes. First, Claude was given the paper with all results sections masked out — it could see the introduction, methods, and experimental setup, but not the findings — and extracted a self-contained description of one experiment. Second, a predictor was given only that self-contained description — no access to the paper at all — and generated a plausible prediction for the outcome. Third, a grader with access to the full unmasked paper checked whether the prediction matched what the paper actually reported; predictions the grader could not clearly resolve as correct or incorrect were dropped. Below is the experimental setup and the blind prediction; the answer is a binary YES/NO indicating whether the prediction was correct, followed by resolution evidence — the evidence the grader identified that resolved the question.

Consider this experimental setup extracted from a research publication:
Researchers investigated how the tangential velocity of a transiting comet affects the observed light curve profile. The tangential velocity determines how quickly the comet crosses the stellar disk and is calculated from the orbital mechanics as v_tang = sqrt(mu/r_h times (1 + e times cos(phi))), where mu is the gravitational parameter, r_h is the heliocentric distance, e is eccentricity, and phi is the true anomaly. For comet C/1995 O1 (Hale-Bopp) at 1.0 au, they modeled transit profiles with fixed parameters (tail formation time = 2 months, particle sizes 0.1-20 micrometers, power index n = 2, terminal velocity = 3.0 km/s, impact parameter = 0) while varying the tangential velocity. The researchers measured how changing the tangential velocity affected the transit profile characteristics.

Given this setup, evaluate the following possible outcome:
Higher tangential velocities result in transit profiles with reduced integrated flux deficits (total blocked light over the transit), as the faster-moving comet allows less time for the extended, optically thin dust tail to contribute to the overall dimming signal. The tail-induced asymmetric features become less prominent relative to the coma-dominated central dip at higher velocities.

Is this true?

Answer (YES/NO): NO